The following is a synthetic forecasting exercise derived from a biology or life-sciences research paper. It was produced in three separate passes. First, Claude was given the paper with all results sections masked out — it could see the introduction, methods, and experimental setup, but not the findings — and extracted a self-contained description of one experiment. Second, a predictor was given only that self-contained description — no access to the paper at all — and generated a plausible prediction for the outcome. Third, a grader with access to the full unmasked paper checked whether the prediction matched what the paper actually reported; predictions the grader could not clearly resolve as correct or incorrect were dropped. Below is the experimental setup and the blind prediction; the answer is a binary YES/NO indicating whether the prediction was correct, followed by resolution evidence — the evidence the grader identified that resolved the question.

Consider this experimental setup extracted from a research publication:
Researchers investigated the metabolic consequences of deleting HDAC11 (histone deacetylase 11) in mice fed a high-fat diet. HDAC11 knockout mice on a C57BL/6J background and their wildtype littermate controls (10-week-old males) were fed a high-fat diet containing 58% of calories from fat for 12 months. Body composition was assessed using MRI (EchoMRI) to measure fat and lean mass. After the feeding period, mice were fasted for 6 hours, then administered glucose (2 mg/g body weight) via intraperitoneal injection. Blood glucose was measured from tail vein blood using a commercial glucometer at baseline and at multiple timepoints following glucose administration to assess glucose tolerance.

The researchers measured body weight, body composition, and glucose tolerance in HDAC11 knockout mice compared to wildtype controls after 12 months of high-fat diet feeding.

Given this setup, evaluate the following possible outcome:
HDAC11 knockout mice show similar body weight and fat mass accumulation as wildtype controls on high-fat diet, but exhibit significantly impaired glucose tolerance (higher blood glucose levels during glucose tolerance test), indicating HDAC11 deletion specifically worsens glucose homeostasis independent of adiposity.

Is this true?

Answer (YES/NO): NO